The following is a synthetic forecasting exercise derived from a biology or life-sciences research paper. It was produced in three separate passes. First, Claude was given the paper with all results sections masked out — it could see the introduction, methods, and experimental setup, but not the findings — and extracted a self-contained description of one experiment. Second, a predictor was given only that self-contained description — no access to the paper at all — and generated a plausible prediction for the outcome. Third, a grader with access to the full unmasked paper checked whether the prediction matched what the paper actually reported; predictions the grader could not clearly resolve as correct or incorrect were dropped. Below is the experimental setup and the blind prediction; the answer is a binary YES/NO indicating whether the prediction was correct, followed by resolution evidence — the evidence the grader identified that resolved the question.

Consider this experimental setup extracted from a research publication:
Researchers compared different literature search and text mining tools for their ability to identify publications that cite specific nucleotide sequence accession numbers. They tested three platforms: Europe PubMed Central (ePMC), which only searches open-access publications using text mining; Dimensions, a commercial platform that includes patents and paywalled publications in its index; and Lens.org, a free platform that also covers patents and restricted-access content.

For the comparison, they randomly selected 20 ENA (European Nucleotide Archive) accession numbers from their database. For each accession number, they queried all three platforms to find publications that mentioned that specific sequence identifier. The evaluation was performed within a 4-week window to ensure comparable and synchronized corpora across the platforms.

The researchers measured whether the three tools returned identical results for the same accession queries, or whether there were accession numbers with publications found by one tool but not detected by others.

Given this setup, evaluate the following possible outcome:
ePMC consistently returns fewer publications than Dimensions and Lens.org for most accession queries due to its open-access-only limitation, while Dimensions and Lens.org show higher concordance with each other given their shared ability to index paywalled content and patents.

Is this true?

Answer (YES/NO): NO